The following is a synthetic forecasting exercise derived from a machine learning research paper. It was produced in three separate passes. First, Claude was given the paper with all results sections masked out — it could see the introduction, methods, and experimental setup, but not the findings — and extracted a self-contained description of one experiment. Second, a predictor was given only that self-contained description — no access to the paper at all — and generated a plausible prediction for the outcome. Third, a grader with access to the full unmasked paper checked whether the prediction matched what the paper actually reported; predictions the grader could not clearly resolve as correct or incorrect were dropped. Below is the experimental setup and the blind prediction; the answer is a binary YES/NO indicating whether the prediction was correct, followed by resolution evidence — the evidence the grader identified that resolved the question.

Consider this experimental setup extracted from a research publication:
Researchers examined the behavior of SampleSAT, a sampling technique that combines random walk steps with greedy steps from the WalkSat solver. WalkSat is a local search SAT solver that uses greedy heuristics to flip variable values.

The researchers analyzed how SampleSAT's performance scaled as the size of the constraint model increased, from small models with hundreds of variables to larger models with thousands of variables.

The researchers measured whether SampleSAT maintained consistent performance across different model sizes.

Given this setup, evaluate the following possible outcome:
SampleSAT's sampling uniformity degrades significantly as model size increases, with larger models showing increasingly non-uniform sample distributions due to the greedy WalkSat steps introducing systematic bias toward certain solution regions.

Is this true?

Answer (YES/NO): YES